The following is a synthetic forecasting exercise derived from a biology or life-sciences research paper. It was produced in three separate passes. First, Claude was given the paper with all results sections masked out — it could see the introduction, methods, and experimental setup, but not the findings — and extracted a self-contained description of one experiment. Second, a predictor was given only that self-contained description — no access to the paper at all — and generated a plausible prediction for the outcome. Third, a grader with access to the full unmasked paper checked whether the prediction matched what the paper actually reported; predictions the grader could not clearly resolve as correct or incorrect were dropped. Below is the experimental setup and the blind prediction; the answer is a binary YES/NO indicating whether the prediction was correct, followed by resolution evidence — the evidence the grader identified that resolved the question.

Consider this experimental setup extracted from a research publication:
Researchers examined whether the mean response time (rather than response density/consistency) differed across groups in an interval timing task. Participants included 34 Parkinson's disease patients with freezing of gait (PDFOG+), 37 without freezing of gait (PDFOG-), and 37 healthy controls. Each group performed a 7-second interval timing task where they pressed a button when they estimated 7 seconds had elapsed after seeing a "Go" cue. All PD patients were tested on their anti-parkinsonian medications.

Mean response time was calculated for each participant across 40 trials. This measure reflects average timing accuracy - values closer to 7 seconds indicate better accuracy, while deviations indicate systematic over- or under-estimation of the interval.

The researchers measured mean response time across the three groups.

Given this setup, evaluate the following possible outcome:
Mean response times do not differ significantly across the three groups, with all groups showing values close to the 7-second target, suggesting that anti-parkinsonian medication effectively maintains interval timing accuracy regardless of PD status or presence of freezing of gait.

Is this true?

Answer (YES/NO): NO